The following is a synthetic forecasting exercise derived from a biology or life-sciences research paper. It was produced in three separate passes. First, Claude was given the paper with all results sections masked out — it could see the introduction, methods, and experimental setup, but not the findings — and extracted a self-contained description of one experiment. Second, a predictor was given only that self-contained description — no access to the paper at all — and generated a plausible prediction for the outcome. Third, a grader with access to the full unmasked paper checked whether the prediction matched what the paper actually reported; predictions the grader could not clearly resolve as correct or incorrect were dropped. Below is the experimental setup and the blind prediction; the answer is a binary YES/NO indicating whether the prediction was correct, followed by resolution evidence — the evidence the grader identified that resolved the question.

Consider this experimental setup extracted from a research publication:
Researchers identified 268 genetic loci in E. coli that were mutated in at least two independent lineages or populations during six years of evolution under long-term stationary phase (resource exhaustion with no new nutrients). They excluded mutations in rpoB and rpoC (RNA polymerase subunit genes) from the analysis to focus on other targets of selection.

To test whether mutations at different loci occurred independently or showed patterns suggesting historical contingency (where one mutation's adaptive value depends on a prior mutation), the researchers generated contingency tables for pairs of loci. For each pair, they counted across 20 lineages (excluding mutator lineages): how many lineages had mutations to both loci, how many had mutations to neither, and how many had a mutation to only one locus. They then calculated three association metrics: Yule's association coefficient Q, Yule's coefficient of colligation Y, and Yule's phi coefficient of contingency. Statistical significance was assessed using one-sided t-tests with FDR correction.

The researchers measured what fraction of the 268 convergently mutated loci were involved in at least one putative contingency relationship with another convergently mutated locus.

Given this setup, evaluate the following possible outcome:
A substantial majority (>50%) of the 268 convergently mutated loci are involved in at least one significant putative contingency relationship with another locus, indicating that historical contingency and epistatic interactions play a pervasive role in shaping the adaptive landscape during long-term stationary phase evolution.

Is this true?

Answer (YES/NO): NO